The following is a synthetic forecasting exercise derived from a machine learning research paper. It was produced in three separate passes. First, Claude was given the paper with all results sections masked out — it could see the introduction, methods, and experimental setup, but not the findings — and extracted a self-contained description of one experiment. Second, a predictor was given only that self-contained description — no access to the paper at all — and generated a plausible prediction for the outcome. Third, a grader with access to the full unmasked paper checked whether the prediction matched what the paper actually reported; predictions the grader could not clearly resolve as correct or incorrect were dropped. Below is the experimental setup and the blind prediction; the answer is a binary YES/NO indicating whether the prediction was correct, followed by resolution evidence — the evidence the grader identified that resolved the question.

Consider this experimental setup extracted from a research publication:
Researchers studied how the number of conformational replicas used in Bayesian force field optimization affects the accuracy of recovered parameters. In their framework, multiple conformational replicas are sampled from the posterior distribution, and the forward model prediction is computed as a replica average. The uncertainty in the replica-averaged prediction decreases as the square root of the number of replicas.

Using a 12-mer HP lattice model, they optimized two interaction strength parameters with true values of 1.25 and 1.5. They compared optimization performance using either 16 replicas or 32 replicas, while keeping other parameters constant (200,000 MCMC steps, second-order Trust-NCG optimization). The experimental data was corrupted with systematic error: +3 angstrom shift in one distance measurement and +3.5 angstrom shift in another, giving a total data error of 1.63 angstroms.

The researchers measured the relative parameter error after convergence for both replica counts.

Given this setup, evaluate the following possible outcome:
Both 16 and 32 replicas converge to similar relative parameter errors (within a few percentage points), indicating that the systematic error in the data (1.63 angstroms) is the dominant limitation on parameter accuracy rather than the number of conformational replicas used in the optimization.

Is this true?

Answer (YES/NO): NO